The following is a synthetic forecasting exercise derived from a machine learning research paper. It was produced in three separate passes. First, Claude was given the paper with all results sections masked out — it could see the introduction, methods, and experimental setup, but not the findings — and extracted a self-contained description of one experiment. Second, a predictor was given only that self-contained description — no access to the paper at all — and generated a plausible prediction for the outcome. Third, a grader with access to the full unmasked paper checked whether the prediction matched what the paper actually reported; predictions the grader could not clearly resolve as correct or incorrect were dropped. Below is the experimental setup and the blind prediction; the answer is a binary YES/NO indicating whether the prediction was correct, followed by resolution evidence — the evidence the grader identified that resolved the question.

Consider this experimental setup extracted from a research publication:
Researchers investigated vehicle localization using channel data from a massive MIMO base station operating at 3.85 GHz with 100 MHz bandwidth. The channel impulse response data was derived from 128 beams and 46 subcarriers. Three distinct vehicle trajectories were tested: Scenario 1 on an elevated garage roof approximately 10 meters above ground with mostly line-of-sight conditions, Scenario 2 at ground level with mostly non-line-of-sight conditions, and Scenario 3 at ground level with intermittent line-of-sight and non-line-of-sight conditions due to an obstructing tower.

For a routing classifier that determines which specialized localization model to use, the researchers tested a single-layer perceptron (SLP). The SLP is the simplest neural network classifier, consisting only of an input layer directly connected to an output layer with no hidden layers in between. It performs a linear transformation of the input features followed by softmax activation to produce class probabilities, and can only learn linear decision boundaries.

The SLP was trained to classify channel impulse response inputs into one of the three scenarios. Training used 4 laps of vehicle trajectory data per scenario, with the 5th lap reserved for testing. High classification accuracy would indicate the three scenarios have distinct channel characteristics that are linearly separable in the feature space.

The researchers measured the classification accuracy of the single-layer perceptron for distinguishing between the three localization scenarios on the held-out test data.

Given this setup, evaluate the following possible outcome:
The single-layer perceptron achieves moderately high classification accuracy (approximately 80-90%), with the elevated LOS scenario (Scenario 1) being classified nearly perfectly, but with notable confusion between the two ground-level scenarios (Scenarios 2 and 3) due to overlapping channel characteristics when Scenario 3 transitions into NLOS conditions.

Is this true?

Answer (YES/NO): NO